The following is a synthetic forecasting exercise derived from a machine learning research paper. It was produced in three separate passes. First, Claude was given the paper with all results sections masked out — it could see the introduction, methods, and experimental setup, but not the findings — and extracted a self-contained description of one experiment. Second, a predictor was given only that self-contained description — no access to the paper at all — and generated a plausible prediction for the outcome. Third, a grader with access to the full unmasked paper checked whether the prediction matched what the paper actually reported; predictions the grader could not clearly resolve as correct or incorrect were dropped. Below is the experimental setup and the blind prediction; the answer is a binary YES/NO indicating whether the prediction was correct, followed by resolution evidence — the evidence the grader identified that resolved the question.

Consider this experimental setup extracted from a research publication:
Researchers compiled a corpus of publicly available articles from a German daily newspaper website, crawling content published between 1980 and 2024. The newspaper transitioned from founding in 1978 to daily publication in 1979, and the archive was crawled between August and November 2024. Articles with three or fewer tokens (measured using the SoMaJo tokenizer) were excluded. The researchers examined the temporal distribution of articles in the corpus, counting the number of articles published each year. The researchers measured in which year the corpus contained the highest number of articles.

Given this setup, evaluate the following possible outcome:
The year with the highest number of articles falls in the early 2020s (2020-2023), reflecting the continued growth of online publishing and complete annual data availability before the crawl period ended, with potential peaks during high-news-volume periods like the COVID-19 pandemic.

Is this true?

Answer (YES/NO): NO